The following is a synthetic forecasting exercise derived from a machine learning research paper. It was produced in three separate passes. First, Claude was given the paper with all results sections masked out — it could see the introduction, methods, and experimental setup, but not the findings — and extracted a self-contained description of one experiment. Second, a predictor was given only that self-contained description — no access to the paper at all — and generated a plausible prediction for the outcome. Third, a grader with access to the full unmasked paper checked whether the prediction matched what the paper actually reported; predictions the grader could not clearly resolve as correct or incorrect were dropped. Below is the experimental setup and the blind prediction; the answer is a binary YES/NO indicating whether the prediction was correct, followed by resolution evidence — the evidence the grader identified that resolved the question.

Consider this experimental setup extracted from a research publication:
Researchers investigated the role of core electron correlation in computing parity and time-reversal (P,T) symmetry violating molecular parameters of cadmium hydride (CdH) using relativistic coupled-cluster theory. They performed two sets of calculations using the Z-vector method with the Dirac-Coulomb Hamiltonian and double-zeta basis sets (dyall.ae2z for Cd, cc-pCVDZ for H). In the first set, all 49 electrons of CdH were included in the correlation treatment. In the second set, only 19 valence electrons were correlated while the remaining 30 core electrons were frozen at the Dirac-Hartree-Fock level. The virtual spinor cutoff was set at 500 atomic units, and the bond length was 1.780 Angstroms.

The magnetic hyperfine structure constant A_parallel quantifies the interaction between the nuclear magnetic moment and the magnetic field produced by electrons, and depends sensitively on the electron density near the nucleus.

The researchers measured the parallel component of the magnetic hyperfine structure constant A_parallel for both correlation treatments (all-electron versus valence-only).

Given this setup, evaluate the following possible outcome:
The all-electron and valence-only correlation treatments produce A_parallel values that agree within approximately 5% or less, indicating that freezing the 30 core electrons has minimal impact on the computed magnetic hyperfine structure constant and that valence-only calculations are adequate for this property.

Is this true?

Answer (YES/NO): NO